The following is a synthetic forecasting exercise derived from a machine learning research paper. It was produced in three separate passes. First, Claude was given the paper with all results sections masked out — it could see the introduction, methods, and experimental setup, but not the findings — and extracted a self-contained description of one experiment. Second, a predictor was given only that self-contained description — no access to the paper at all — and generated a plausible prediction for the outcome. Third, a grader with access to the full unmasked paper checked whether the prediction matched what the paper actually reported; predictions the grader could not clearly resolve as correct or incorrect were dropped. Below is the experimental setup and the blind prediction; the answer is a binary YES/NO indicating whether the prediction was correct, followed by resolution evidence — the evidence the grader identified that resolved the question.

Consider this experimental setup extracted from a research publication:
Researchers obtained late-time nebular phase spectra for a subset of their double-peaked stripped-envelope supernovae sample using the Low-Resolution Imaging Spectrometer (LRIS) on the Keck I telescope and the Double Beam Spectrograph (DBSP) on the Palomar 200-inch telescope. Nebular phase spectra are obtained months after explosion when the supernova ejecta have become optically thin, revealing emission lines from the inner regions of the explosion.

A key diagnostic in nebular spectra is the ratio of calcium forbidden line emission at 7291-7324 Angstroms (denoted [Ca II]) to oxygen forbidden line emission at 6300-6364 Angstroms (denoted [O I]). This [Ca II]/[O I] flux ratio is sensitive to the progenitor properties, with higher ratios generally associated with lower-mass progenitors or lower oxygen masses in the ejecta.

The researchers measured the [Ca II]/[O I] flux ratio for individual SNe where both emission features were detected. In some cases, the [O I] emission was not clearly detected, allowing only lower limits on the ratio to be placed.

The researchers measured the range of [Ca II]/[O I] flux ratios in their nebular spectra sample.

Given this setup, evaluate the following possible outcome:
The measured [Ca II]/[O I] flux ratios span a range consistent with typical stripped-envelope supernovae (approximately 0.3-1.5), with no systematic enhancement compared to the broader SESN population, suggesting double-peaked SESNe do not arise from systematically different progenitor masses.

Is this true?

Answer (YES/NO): NO